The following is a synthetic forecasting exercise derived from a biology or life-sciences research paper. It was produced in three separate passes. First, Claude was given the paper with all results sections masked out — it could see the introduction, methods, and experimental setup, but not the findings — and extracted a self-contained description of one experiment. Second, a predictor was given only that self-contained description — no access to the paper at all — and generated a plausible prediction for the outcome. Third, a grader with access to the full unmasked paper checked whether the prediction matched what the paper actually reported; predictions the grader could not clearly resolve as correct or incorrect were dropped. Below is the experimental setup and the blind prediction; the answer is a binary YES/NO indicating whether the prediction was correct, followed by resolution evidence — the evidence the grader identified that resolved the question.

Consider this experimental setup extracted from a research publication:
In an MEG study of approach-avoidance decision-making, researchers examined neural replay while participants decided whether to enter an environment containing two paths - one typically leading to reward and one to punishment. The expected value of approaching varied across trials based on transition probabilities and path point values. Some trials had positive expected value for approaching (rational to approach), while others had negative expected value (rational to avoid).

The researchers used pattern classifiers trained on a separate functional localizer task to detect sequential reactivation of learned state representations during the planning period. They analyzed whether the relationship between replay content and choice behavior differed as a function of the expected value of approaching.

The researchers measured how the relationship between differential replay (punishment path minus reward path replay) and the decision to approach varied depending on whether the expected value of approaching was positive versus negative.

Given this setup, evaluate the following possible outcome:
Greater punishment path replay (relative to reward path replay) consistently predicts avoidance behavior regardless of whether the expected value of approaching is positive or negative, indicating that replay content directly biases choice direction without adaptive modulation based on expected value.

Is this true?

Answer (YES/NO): NO